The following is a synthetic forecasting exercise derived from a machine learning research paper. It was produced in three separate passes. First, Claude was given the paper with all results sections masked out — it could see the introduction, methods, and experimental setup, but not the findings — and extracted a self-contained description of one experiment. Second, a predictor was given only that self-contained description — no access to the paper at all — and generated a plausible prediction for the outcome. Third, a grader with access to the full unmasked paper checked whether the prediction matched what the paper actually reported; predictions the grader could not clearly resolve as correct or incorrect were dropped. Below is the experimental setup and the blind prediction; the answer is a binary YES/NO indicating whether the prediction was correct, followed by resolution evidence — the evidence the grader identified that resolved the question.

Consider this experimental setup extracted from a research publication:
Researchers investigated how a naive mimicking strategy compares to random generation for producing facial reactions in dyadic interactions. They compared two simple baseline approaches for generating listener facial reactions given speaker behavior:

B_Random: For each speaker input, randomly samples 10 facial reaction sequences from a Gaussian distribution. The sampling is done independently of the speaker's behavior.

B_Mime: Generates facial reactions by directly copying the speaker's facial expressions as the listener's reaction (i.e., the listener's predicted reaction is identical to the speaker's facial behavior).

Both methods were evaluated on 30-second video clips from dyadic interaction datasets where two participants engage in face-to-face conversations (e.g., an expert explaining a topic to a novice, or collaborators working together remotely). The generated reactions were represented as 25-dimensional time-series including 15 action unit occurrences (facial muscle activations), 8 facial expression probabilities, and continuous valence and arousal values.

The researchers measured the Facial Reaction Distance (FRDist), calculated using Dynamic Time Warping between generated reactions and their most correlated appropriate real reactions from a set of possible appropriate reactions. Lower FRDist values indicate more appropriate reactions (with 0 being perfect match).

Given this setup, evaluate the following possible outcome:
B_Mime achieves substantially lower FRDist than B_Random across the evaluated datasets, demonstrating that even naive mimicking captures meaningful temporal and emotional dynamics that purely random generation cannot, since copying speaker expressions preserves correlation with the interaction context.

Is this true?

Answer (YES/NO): YES